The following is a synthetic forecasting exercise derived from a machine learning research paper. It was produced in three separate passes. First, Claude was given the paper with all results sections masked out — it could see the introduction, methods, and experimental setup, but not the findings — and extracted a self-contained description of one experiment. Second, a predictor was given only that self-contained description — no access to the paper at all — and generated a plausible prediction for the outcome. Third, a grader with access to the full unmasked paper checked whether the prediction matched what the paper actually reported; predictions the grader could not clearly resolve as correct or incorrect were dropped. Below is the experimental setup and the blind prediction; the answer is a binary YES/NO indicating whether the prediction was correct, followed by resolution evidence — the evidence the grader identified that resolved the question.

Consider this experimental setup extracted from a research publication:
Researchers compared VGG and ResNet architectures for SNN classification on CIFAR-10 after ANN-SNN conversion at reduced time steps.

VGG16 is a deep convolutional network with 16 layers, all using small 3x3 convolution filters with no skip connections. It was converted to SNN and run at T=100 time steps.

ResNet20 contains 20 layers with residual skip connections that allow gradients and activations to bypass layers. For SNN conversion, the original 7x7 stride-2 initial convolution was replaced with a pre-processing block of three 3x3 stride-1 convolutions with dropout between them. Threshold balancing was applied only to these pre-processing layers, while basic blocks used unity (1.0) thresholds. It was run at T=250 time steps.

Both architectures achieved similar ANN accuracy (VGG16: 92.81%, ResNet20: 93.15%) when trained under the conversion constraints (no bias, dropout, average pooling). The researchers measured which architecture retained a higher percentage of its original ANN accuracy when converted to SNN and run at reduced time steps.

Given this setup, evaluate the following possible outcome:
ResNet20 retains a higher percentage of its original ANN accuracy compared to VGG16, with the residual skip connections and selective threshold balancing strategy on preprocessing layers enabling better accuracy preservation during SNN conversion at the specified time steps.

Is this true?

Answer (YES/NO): YES